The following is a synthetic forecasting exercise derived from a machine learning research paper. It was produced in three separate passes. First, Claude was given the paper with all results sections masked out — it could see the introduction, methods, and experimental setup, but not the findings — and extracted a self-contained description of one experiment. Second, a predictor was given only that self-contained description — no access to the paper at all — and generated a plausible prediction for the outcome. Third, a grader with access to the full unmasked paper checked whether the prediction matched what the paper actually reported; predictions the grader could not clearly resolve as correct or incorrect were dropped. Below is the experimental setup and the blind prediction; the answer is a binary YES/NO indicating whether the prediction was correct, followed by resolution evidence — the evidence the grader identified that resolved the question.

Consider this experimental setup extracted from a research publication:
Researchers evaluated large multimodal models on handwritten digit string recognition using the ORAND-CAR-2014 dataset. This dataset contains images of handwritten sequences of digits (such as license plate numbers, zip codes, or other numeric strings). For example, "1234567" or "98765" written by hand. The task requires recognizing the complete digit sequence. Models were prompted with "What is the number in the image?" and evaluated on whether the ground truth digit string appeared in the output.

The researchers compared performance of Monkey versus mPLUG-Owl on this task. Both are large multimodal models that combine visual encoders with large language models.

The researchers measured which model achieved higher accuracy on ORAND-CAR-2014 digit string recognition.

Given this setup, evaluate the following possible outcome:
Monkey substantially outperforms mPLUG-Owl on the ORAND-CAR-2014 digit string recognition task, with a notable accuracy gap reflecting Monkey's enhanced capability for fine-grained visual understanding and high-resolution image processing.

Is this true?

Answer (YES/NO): YES